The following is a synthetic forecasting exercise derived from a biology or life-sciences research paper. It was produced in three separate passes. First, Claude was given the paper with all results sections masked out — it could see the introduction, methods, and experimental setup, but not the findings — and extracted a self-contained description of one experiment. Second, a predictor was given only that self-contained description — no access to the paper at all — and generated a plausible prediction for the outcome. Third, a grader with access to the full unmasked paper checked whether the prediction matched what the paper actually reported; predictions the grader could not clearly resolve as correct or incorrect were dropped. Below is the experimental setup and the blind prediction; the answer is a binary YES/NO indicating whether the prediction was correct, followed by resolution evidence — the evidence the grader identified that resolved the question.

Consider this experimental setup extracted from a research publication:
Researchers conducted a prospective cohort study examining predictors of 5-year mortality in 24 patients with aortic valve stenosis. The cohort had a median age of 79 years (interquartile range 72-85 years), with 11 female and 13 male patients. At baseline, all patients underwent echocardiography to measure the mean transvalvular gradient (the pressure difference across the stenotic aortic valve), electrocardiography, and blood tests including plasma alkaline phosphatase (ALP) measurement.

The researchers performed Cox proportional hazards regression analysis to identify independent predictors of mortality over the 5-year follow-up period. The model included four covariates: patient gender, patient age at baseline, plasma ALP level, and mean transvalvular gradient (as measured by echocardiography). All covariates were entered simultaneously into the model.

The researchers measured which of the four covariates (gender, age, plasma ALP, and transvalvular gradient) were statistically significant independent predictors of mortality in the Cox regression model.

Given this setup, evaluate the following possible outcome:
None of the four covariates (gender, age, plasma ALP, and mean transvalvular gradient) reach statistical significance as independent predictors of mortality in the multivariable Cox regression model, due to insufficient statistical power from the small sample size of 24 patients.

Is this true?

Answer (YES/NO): NO